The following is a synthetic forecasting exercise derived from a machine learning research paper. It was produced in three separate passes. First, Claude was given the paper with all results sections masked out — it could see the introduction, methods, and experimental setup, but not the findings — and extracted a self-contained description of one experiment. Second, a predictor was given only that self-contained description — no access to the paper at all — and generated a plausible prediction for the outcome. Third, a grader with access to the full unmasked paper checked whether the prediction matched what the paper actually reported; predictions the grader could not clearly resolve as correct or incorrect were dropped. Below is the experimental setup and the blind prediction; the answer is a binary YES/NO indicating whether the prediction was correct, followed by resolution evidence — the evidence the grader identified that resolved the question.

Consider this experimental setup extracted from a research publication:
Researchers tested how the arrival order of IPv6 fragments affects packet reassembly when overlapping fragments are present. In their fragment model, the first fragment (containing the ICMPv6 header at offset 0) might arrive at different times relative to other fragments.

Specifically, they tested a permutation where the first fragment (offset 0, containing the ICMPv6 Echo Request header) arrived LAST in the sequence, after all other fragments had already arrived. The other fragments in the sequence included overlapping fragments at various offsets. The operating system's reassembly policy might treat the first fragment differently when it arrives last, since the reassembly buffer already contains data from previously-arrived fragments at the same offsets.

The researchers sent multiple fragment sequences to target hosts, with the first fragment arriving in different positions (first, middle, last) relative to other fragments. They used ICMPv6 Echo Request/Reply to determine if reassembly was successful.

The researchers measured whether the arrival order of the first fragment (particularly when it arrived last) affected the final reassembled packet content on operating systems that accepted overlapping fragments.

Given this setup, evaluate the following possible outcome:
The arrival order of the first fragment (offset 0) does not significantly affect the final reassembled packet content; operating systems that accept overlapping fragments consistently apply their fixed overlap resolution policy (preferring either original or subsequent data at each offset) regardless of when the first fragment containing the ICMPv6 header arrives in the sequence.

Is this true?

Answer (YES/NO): NO